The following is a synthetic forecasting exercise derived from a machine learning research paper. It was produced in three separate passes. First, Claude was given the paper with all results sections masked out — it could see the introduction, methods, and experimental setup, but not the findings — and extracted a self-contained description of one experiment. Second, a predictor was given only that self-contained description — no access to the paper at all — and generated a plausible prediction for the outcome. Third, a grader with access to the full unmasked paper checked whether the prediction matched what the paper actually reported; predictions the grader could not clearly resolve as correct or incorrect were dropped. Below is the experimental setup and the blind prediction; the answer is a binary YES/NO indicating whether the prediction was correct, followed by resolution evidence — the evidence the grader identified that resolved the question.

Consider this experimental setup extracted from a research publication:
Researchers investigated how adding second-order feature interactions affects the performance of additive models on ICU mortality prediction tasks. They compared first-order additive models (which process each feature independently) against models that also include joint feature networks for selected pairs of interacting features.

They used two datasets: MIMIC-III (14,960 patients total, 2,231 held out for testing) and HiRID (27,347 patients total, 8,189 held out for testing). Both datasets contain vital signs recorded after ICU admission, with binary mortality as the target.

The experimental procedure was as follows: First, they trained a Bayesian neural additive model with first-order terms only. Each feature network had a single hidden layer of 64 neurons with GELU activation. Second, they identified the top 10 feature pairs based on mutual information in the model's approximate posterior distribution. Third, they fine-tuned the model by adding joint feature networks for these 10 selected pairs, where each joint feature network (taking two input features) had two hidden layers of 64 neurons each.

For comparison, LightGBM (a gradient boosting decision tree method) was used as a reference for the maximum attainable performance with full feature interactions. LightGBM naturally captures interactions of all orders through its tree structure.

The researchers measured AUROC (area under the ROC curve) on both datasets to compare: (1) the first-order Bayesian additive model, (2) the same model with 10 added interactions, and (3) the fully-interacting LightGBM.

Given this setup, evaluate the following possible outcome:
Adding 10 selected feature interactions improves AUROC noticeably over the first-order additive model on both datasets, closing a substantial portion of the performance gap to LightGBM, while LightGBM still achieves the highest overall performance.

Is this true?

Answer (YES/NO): NO